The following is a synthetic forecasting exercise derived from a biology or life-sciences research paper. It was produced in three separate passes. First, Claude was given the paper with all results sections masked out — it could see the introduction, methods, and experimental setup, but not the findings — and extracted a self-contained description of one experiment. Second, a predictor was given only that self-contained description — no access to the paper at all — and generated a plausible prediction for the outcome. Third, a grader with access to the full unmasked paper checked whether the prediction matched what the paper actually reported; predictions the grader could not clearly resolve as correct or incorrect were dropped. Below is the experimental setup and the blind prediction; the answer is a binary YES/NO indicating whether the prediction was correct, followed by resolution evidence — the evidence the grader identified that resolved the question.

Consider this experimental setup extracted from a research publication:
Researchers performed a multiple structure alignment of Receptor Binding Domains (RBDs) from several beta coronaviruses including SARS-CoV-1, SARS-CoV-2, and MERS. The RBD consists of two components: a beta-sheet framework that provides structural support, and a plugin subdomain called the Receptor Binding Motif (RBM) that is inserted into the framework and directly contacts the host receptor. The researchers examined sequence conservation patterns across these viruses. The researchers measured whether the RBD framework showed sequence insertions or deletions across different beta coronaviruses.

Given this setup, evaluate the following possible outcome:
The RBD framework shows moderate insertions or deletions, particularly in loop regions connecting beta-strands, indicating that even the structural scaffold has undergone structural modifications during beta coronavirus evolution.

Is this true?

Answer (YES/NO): NO